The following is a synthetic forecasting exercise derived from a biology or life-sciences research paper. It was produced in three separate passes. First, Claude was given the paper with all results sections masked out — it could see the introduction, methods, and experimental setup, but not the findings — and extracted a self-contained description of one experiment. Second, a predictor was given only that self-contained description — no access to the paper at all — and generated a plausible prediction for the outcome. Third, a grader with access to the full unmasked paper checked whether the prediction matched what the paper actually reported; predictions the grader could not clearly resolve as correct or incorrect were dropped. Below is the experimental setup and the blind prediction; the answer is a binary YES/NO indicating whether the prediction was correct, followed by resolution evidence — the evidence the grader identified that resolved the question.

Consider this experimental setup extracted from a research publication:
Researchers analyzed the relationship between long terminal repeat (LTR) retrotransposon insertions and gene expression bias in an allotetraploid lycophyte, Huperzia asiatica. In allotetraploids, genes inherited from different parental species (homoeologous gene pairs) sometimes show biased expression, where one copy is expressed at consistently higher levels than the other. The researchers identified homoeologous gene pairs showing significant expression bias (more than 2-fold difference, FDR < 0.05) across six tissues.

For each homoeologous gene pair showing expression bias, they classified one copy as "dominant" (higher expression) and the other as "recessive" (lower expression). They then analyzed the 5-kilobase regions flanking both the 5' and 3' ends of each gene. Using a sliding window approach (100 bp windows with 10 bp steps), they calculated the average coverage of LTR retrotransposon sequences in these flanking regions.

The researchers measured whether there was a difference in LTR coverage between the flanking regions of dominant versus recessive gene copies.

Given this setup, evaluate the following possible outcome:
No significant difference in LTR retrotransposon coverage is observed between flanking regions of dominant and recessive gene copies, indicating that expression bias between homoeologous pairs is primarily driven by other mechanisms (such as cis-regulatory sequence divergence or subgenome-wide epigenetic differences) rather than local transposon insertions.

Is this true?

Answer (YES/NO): NO